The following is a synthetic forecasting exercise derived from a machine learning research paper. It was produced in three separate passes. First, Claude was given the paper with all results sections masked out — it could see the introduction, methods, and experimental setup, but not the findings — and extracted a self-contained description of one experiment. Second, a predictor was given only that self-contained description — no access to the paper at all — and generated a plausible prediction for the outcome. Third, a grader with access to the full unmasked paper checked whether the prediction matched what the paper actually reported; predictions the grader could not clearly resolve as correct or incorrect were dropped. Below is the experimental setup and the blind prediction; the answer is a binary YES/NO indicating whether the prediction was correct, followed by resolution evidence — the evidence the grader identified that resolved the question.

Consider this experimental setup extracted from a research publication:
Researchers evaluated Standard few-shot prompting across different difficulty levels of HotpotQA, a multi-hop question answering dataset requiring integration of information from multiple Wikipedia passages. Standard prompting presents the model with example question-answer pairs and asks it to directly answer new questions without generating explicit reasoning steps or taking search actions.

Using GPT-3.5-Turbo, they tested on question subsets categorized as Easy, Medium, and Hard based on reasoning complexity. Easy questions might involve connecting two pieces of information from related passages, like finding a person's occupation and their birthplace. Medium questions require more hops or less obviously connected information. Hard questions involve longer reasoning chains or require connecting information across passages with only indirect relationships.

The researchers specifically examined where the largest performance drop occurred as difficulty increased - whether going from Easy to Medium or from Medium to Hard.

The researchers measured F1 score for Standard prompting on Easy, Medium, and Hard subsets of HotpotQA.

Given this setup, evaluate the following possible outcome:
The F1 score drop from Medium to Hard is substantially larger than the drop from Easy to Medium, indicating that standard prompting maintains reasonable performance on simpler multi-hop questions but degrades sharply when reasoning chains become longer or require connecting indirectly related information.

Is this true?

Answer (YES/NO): NO